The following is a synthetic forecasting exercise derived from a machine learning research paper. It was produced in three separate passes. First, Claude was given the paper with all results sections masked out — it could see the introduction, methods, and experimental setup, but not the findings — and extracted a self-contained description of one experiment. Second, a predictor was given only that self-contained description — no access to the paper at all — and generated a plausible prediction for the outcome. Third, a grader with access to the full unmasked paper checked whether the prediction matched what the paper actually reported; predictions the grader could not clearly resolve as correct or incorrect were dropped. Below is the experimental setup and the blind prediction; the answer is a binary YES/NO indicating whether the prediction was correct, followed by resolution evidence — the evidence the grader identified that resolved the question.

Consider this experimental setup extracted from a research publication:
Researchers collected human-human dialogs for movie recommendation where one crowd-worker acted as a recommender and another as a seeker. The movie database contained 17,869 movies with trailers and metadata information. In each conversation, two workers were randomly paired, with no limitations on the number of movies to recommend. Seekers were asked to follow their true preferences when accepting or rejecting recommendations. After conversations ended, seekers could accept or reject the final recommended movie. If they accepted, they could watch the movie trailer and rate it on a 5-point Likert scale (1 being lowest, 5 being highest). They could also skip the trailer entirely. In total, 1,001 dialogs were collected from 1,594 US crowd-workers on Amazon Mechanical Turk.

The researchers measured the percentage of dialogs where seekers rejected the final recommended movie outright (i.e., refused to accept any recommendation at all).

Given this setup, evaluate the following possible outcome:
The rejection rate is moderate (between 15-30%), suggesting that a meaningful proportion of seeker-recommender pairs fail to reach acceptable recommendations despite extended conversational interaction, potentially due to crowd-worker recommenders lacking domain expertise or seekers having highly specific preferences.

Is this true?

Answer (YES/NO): NO